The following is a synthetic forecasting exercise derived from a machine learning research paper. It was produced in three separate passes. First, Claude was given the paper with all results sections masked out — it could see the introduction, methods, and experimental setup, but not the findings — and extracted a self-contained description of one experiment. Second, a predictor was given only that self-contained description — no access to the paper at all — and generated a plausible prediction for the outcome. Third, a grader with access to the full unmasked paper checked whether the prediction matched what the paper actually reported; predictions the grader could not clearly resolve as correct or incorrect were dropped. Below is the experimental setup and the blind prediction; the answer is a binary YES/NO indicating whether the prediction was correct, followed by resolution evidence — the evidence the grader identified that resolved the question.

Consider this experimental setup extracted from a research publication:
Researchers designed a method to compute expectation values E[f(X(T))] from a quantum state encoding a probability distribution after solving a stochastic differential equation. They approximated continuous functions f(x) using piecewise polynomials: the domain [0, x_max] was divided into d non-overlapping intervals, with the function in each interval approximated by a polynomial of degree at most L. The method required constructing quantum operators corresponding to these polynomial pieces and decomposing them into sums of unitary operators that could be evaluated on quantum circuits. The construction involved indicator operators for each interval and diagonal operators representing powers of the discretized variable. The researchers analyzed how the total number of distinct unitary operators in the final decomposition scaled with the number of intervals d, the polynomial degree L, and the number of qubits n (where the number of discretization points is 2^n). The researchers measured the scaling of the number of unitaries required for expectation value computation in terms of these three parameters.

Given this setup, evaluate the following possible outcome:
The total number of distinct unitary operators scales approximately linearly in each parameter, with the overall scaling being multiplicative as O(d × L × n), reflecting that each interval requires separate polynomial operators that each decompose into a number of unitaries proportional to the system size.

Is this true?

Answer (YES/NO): NO